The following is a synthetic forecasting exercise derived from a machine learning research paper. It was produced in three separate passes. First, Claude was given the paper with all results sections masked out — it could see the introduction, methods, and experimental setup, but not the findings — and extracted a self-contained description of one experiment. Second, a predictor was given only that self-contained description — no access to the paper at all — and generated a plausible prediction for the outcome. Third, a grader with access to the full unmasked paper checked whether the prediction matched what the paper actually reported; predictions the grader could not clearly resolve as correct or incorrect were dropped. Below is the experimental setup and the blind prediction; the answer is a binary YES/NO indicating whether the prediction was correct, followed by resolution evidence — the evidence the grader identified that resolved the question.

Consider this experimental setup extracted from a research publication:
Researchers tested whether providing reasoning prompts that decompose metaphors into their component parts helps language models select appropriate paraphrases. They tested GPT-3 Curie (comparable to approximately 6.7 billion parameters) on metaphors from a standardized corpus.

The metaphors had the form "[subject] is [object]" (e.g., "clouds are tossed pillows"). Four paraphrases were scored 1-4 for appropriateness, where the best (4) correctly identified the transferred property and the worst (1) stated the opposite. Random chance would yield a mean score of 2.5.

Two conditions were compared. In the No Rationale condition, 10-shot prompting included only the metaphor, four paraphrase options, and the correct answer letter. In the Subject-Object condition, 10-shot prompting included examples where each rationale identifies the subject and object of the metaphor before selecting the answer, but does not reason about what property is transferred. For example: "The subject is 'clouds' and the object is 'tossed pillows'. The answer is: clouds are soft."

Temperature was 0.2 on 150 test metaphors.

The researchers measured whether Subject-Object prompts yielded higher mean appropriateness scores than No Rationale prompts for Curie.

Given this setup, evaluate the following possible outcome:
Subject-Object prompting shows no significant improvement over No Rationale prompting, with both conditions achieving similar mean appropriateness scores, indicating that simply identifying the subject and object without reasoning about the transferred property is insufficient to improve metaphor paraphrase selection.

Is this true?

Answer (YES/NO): YES